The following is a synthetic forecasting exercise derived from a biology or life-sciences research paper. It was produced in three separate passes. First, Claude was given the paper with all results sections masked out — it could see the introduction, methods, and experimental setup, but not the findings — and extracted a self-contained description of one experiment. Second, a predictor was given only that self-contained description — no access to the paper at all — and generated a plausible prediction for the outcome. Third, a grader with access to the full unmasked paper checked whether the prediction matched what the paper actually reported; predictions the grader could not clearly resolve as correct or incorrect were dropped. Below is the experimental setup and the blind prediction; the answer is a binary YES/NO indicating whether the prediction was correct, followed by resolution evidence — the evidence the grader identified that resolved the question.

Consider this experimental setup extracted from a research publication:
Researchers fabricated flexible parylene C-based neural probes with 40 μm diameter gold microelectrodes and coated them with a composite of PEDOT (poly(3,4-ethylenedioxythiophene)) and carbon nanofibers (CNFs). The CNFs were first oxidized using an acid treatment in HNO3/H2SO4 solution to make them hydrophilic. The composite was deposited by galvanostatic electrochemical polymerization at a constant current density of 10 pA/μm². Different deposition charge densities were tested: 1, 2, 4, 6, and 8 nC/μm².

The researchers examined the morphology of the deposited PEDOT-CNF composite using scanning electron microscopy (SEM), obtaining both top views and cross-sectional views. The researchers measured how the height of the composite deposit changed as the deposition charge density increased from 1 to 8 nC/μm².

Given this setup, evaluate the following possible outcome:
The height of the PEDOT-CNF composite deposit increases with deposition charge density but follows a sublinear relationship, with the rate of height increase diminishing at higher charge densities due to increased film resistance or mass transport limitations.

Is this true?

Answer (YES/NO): NO